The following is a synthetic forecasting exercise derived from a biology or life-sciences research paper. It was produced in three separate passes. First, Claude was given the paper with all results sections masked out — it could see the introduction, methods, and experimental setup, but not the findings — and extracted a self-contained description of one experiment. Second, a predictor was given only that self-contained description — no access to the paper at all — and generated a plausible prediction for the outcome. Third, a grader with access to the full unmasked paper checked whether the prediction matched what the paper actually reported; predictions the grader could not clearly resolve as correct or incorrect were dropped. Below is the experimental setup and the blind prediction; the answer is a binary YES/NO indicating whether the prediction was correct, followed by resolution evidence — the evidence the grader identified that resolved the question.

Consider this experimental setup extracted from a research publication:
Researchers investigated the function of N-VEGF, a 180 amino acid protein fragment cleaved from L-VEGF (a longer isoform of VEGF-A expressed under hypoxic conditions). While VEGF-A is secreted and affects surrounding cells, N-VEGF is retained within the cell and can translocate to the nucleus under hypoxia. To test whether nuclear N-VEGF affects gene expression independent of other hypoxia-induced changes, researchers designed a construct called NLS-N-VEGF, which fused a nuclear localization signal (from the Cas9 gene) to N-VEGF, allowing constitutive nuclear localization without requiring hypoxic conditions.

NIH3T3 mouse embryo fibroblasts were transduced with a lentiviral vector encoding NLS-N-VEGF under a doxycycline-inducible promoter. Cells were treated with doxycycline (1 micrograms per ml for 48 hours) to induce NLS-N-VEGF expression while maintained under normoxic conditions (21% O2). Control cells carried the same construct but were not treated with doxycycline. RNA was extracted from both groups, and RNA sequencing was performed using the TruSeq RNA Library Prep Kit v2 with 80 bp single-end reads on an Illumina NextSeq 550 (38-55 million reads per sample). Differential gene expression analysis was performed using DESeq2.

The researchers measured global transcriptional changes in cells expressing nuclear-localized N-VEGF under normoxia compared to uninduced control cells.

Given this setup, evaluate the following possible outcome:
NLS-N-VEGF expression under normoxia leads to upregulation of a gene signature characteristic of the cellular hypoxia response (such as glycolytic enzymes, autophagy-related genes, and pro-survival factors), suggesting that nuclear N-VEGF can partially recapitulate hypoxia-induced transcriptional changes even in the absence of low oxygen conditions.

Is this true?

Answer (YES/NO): YES